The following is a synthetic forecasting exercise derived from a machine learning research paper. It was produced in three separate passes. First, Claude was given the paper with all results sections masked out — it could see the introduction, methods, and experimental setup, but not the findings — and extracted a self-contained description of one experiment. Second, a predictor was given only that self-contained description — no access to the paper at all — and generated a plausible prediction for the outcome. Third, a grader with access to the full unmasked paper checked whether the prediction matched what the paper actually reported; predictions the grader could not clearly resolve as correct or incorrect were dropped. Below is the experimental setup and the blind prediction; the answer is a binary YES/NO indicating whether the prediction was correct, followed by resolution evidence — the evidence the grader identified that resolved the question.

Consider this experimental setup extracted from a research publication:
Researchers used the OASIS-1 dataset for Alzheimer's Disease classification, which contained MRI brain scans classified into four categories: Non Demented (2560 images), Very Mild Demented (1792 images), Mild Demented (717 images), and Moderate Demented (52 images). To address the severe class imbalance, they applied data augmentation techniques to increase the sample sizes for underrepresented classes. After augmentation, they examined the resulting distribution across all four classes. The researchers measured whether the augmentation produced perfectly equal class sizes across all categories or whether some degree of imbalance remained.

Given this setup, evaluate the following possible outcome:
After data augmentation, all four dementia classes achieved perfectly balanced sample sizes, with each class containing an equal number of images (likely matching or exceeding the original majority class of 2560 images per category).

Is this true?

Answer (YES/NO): NO